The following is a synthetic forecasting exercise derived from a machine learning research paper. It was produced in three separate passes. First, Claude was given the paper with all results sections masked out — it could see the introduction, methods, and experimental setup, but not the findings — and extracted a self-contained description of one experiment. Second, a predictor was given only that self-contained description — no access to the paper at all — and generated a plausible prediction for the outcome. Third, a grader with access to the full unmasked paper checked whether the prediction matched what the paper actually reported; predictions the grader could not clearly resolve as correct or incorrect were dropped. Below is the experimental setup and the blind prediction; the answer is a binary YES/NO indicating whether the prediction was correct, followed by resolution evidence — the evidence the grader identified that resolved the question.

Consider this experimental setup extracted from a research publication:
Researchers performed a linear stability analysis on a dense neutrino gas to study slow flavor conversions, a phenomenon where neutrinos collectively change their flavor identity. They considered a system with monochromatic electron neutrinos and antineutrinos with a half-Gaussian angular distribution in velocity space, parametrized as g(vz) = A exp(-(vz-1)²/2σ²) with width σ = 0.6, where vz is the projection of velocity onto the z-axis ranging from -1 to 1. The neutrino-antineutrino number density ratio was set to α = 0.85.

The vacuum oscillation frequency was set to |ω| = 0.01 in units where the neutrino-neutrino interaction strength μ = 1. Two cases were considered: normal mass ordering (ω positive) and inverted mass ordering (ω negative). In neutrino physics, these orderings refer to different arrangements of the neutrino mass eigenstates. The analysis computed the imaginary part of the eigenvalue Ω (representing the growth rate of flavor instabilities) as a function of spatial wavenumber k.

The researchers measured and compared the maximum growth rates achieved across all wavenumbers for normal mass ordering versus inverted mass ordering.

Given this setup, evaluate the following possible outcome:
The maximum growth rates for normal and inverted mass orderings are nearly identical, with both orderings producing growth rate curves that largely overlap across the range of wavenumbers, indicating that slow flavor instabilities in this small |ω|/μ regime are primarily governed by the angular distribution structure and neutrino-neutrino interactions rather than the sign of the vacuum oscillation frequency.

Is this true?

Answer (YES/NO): NO